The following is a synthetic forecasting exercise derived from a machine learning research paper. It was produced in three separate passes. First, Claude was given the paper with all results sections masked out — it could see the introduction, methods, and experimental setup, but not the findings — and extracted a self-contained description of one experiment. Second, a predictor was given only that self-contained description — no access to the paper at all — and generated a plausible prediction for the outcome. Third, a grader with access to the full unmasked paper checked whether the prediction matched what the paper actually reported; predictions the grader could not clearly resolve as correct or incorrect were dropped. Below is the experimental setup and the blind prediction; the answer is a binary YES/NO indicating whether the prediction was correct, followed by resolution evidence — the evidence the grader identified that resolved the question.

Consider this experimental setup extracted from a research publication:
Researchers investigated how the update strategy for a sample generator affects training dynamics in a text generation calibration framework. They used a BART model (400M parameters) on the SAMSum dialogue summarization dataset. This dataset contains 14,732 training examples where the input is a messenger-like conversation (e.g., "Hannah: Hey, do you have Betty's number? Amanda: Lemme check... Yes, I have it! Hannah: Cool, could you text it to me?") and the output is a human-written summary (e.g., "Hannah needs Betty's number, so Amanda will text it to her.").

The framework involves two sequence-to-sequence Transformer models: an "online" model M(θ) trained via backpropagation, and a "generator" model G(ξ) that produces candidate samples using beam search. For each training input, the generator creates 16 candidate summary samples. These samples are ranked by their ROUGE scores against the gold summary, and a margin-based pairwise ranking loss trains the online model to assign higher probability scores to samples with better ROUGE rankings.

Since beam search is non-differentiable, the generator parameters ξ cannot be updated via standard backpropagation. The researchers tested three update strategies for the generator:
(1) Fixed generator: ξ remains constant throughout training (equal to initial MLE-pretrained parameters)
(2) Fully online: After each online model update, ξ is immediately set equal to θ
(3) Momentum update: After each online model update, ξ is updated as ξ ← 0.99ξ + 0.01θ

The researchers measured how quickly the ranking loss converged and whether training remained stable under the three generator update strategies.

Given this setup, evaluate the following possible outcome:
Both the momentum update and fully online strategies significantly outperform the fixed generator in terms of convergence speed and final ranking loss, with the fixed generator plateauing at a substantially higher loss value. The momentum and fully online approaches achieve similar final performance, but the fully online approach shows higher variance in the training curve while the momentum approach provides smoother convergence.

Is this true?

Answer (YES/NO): NO